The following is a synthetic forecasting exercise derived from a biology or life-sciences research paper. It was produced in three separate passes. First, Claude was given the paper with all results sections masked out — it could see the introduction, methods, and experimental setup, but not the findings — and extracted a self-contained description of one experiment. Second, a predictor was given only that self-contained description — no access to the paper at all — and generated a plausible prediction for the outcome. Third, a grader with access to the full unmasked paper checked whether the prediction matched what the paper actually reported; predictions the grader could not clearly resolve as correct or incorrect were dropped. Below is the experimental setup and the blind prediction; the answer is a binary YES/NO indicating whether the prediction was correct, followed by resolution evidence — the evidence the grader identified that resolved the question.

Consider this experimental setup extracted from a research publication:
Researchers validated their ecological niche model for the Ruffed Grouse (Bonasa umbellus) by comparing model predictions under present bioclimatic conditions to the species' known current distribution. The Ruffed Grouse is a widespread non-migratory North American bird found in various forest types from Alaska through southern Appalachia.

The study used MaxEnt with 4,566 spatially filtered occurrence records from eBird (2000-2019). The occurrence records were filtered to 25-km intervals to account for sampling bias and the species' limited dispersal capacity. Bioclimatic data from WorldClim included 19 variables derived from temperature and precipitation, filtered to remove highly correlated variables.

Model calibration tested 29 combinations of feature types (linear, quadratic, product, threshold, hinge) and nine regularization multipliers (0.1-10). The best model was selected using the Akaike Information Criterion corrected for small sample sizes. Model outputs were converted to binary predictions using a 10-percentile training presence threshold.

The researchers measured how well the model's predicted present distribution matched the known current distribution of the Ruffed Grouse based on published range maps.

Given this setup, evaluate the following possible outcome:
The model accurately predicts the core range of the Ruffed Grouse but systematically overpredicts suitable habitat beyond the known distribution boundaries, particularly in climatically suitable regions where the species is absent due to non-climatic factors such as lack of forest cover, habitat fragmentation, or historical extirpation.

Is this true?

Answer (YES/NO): NO